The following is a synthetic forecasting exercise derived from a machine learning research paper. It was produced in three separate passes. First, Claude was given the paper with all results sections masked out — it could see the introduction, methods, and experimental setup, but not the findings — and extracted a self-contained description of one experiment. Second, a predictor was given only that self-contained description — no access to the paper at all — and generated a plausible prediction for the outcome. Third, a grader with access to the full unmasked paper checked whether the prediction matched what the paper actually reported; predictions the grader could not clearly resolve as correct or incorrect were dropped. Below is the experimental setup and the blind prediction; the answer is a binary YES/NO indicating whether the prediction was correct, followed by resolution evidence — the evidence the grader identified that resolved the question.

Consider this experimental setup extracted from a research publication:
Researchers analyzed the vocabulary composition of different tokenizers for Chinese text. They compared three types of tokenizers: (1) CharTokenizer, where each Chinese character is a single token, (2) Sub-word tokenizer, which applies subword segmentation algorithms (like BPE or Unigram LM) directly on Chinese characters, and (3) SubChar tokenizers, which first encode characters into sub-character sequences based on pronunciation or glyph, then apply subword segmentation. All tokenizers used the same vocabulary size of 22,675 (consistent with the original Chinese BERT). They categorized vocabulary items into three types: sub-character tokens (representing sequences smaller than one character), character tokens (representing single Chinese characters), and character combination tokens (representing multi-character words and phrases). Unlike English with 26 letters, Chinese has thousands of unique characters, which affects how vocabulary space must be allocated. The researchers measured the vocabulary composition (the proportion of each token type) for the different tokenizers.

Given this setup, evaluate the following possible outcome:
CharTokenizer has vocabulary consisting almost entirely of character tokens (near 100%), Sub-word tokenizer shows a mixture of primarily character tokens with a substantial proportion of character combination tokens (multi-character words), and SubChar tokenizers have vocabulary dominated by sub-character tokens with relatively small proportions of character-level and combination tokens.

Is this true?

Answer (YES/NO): NO